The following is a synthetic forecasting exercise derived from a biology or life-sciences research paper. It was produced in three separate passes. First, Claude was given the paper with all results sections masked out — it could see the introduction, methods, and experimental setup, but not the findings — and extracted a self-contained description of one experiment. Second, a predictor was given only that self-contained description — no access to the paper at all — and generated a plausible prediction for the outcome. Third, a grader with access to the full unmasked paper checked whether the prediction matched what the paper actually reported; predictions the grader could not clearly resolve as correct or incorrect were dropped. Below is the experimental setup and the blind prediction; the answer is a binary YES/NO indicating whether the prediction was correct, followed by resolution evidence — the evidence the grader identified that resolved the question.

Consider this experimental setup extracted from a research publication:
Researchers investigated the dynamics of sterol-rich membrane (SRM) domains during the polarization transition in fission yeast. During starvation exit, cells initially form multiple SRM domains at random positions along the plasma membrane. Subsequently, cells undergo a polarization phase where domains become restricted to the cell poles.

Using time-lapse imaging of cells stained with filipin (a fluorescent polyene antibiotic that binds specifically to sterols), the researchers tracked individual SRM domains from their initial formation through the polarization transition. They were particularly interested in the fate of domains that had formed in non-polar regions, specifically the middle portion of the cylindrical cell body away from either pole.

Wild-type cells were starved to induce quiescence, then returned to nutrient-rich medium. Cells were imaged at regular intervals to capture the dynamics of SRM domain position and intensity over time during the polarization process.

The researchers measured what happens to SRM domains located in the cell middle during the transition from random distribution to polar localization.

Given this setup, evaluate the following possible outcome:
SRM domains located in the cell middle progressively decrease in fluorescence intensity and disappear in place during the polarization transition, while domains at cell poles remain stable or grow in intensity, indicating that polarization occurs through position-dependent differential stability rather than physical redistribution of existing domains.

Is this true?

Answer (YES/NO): YES